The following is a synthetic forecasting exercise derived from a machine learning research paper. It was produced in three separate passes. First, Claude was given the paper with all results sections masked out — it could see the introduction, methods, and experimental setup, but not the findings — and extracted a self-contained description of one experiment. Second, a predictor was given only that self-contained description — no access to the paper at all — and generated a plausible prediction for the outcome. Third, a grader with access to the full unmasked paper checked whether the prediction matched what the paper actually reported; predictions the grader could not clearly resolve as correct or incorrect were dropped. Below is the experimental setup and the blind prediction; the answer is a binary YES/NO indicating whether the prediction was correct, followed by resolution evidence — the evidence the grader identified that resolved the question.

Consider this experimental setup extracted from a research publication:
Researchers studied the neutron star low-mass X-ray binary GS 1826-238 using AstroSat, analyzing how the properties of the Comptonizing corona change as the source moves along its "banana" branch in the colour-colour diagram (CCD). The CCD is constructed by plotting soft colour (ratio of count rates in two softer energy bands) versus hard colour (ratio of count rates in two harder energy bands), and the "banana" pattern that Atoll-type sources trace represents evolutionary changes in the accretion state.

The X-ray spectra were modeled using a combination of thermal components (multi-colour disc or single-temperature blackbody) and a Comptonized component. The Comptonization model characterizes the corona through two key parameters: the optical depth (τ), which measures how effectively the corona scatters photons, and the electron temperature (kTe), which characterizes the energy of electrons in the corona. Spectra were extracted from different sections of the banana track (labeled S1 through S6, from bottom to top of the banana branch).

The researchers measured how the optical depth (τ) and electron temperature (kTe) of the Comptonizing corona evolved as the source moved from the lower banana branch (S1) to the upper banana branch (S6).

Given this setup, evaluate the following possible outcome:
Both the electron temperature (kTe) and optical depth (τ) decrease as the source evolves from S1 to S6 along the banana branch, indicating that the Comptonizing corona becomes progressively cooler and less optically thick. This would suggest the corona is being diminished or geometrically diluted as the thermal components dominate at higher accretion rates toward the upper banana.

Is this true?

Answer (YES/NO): NO